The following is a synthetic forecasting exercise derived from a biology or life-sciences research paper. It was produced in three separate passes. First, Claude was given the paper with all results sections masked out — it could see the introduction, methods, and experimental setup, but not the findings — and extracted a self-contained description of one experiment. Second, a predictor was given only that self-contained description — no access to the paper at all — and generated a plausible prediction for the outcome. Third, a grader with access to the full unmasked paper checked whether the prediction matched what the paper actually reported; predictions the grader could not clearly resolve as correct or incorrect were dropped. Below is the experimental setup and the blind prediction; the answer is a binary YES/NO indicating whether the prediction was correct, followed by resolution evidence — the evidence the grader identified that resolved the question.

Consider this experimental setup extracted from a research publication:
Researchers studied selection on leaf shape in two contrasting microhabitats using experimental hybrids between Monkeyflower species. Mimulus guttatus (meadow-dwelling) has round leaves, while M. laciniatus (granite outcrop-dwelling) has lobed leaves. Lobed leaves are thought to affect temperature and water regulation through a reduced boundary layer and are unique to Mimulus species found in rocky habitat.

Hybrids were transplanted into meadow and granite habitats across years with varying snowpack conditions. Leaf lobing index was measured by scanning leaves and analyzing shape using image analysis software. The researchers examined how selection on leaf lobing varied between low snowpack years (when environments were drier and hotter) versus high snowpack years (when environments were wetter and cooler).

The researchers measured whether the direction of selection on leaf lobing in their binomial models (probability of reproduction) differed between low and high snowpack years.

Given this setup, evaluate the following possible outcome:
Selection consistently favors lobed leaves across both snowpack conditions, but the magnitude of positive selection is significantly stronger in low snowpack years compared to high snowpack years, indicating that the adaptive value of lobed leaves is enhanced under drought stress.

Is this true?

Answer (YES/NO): NO